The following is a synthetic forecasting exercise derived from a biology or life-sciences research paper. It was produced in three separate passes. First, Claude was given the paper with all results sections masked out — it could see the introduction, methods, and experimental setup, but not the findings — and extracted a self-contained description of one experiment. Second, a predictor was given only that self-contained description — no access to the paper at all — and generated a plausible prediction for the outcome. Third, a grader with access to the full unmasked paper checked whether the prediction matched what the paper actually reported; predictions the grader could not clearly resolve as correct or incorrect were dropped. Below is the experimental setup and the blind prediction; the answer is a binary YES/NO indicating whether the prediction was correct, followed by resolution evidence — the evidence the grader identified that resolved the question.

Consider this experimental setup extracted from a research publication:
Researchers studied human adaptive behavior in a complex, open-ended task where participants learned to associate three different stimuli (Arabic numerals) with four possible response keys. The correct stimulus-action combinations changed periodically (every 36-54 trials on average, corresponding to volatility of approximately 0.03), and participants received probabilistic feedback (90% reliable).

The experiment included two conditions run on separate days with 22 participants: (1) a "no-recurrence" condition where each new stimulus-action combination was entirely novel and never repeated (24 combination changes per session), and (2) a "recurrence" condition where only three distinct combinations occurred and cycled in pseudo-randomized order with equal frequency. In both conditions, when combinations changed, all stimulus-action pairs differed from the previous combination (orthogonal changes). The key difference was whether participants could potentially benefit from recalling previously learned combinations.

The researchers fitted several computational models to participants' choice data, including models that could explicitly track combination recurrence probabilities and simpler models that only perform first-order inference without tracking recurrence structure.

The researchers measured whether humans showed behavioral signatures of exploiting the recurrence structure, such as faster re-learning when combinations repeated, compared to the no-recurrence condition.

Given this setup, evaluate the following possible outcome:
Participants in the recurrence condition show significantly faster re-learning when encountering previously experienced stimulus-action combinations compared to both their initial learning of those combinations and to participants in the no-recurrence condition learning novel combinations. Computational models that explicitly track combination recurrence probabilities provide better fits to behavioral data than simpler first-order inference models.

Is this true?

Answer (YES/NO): NO